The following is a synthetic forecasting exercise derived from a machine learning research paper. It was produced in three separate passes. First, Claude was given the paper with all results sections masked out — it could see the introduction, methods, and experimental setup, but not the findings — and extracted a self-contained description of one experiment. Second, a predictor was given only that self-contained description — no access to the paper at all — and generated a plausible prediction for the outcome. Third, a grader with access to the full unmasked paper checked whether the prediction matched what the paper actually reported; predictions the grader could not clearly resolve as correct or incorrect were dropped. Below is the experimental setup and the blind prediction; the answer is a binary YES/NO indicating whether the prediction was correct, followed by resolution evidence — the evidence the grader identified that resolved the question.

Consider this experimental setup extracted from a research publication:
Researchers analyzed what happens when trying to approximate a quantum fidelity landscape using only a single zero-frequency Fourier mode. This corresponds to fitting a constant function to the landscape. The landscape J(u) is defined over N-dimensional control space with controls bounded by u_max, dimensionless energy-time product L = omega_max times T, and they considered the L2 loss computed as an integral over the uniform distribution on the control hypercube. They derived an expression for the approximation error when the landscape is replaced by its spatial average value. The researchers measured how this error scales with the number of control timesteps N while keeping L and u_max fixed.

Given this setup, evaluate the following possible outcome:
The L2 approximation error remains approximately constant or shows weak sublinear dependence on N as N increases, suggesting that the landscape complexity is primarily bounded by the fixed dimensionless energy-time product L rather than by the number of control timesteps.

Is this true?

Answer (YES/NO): NO